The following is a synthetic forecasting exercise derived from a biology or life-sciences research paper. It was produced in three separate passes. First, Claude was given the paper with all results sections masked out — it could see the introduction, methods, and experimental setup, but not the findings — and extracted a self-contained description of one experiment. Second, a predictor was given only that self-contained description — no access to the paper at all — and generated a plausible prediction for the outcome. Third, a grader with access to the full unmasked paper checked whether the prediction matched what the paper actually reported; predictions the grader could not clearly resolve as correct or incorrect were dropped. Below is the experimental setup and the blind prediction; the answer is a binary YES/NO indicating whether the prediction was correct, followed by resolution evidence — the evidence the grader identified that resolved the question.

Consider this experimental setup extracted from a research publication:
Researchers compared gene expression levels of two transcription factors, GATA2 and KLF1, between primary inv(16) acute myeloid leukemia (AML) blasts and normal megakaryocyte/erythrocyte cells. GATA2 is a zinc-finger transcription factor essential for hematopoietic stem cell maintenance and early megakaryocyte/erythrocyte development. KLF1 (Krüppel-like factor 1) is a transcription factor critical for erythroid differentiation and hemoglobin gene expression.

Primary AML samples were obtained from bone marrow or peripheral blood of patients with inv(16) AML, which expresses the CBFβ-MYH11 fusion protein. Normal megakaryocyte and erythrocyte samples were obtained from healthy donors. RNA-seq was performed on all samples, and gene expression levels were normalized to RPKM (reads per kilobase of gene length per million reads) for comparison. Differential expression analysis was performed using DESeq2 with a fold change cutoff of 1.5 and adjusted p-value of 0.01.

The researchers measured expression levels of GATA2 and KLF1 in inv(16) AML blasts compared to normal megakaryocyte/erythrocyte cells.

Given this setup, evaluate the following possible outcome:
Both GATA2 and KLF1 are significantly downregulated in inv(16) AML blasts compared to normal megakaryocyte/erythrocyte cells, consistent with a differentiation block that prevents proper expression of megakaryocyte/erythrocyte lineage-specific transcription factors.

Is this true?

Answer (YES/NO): YES